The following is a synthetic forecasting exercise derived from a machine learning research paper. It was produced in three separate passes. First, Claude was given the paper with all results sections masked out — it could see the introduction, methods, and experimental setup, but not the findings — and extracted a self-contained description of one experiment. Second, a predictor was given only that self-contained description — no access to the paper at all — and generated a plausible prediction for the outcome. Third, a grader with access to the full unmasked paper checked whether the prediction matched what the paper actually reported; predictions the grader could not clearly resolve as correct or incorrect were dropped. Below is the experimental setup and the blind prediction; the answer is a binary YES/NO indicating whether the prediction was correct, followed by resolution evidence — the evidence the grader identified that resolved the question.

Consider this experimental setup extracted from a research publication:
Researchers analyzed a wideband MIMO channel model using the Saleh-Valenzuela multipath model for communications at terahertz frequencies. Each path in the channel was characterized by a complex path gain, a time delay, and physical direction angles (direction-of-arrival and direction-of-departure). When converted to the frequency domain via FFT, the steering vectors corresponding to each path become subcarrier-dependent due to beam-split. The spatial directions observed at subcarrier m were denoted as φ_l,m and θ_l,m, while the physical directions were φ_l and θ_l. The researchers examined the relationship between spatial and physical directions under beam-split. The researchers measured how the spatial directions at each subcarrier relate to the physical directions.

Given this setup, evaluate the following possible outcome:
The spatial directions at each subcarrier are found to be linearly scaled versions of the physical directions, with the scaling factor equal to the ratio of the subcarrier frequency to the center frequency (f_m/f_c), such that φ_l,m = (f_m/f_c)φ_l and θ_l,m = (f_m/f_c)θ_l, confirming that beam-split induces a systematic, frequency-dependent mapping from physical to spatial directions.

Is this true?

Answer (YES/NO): YES